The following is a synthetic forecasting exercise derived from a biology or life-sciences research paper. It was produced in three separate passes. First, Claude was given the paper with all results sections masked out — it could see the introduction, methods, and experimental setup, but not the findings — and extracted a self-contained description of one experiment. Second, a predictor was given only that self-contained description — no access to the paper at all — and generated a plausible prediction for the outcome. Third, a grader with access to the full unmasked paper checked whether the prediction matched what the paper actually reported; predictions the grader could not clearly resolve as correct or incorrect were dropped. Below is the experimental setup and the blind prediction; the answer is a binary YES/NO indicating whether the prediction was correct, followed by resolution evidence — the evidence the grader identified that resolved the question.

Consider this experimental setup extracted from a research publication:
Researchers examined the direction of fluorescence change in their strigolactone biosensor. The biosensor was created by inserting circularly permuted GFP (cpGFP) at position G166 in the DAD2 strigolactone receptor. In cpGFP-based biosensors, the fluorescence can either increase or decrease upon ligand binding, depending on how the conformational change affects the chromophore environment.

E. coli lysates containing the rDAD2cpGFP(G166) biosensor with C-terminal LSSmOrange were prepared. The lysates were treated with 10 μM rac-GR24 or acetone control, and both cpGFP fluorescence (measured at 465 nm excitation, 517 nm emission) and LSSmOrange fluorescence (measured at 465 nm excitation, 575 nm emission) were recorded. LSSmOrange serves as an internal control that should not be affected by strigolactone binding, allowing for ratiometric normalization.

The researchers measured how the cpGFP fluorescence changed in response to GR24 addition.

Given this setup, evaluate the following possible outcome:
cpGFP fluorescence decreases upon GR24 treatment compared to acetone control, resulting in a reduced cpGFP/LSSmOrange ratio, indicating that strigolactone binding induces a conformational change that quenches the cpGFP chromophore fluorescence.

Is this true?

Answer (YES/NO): YES